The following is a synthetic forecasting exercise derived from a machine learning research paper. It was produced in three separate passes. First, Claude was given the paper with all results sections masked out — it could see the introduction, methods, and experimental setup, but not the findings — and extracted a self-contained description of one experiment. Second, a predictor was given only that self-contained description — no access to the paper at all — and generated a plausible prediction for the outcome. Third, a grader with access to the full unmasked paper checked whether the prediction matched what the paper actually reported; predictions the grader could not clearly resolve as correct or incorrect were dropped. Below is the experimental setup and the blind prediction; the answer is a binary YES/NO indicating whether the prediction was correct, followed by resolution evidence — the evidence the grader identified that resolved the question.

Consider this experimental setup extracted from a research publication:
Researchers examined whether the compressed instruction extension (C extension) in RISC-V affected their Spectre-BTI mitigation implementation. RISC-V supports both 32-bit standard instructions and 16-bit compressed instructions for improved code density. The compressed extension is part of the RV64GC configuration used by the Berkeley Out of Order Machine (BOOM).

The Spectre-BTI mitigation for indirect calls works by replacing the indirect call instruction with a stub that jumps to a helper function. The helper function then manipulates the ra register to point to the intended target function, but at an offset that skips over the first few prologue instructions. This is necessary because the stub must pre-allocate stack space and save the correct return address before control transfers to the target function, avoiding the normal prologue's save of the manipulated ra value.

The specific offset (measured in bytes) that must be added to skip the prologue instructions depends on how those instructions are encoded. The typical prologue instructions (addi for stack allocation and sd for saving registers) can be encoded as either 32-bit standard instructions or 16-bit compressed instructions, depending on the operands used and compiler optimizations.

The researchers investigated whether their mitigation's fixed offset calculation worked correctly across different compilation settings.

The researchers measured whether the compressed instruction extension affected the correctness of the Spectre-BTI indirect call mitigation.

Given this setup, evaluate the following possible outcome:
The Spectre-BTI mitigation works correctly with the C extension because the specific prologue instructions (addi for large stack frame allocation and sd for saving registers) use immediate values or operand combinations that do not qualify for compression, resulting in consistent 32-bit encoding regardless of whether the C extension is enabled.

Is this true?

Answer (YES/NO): NO